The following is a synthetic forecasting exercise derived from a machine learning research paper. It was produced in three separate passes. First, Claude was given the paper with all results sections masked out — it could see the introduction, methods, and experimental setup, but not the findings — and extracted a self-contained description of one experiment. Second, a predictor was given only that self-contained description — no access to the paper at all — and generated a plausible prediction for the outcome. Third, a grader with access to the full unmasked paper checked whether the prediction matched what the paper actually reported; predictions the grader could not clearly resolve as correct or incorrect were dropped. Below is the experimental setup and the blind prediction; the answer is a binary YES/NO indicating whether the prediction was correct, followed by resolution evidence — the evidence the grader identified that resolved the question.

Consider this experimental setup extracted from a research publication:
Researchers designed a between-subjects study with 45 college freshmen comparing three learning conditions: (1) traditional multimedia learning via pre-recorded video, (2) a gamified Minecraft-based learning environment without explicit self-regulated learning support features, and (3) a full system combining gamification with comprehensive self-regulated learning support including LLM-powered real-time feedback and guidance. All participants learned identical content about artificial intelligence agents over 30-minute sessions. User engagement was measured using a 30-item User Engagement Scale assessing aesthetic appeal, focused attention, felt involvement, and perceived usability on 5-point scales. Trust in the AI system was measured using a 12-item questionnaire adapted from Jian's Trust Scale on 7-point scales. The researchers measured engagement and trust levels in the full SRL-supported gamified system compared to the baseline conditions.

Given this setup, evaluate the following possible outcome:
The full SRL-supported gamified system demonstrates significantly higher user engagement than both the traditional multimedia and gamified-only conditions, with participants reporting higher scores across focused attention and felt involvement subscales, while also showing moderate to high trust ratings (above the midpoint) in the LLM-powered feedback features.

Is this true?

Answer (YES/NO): NO